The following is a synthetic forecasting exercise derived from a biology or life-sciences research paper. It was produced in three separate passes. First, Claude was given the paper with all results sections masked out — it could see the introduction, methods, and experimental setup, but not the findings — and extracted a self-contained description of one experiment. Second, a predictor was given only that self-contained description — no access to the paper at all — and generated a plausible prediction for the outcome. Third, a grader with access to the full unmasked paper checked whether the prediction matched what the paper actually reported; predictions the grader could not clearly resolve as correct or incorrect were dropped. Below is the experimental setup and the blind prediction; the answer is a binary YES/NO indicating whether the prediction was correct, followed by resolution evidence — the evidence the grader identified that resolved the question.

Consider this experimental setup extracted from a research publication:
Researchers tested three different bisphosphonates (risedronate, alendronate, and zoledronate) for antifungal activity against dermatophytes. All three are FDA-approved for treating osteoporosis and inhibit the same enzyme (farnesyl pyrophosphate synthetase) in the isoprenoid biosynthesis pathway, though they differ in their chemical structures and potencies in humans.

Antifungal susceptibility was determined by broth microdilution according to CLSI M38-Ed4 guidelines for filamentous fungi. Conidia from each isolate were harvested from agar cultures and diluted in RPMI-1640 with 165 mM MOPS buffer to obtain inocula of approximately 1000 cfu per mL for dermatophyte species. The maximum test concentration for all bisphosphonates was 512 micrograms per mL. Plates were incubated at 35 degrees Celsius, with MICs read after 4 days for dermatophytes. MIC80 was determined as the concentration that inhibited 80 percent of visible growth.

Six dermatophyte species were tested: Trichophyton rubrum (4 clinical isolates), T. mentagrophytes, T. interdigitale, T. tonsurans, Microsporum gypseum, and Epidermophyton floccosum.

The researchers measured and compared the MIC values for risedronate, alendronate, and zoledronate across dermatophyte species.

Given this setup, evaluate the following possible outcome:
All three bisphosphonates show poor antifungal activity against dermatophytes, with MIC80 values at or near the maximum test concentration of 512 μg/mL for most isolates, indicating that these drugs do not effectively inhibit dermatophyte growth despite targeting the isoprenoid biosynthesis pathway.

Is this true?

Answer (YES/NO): NO